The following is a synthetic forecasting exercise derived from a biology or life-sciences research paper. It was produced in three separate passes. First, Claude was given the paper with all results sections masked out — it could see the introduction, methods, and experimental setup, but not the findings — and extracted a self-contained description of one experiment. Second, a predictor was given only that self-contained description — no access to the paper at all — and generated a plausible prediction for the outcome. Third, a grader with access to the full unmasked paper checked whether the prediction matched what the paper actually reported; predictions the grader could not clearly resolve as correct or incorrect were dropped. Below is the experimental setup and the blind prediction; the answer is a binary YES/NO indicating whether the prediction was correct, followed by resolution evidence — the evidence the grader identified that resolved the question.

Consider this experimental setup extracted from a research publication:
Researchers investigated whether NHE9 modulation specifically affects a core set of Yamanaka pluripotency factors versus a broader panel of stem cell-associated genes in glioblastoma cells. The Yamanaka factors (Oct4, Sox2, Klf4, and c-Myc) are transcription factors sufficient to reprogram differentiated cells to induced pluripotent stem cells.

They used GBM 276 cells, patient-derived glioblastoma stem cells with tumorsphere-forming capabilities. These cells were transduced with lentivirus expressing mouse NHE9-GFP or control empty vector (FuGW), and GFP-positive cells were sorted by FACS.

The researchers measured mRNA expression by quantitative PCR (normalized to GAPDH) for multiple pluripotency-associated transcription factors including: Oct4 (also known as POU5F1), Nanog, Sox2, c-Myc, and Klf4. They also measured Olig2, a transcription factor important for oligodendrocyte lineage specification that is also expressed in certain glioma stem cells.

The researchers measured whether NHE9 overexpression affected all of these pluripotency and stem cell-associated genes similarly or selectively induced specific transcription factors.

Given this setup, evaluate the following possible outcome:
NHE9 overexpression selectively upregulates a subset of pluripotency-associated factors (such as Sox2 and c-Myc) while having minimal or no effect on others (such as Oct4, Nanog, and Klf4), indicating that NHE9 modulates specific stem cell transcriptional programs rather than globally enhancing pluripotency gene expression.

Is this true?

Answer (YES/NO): NO